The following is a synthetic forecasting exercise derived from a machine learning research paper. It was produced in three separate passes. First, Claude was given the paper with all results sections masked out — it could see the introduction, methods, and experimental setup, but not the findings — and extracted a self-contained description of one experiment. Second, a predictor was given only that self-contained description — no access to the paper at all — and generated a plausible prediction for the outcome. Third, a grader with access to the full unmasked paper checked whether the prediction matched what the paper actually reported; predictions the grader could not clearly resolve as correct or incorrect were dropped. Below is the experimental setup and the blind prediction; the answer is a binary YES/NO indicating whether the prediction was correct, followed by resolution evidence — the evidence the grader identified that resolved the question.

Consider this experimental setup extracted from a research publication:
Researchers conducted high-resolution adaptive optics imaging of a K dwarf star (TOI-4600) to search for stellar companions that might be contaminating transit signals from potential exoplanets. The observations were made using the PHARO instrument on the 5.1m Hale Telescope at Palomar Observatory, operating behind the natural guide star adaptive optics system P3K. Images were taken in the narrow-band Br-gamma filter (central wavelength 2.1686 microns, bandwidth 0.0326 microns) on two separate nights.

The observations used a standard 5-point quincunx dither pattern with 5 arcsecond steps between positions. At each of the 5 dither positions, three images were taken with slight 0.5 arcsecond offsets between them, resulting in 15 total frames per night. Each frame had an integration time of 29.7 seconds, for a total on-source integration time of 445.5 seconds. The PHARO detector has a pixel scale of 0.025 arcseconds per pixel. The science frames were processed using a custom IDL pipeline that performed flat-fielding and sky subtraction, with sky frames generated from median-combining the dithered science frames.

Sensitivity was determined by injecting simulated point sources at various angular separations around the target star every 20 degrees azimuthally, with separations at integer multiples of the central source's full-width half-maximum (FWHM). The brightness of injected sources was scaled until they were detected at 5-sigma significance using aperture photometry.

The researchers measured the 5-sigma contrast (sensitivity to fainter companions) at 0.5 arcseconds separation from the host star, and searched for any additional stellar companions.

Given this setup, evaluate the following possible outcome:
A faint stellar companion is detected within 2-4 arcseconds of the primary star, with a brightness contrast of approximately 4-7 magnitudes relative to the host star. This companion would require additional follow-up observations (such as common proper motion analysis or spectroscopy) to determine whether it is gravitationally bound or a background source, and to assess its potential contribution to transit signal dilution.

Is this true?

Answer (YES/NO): NO